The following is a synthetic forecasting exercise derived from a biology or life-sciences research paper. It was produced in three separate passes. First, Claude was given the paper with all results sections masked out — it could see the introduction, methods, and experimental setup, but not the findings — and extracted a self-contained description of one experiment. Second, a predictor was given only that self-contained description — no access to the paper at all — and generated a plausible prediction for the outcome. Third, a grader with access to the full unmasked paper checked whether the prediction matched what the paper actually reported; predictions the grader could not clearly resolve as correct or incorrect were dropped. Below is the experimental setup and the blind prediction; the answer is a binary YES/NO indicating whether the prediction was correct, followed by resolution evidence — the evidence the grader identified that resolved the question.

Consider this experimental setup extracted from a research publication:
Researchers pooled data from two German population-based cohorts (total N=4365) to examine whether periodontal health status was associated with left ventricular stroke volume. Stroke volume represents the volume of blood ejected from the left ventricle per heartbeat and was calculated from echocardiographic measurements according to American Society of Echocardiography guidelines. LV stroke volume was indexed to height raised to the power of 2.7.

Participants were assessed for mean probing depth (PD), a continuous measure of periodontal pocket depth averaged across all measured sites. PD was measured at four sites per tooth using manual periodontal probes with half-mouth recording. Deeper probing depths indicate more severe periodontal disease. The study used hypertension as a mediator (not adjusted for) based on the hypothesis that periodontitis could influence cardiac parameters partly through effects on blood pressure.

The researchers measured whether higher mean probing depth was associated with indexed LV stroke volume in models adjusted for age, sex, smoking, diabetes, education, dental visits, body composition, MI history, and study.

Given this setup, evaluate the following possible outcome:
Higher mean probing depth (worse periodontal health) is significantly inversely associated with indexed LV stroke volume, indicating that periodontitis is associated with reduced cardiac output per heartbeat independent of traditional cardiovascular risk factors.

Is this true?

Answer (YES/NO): NO